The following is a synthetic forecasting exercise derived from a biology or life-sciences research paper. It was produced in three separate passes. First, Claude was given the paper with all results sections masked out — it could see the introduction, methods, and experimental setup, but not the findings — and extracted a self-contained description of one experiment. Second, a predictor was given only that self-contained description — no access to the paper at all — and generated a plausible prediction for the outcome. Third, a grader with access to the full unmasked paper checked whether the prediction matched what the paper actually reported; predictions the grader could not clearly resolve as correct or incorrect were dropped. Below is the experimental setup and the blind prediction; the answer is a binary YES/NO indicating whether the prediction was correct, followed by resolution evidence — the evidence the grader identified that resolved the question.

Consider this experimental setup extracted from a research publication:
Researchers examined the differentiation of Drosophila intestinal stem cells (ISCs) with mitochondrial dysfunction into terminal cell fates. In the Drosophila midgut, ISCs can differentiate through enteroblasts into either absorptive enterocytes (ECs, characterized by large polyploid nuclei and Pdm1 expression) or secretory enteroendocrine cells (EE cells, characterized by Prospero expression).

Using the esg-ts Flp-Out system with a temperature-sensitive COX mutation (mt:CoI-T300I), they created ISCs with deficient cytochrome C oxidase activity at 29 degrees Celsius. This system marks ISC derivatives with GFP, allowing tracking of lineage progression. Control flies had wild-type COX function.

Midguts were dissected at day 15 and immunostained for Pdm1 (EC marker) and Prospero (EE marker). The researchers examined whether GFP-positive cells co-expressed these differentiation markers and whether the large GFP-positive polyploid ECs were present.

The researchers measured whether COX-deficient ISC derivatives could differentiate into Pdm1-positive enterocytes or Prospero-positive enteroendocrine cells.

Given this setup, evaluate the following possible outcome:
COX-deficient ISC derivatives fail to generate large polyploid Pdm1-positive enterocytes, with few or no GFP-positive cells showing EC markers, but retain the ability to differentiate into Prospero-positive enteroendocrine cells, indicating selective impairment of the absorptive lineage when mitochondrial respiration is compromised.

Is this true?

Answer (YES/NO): NO